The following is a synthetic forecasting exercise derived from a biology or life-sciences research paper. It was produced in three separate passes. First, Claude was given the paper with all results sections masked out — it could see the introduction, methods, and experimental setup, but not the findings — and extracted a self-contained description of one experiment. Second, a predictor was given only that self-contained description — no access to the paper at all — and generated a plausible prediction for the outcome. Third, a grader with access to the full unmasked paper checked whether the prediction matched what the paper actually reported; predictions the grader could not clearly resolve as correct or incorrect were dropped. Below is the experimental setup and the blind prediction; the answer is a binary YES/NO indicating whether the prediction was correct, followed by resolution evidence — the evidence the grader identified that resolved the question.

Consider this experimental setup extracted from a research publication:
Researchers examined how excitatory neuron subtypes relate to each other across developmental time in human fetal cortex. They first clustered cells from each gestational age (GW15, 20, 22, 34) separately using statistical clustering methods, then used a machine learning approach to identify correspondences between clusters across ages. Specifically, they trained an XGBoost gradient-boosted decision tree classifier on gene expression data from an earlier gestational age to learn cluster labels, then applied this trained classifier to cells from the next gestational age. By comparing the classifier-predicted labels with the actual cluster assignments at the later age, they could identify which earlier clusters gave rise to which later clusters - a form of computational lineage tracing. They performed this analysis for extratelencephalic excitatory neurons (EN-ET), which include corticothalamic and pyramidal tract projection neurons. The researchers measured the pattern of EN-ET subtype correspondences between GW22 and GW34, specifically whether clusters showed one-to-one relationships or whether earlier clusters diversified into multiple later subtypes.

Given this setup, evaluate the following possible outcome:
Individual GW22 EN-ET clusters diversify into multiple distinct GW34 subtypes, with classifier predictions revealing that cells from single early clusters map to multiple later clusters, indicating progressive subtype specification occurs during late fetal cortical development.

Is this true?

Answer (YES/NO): YES